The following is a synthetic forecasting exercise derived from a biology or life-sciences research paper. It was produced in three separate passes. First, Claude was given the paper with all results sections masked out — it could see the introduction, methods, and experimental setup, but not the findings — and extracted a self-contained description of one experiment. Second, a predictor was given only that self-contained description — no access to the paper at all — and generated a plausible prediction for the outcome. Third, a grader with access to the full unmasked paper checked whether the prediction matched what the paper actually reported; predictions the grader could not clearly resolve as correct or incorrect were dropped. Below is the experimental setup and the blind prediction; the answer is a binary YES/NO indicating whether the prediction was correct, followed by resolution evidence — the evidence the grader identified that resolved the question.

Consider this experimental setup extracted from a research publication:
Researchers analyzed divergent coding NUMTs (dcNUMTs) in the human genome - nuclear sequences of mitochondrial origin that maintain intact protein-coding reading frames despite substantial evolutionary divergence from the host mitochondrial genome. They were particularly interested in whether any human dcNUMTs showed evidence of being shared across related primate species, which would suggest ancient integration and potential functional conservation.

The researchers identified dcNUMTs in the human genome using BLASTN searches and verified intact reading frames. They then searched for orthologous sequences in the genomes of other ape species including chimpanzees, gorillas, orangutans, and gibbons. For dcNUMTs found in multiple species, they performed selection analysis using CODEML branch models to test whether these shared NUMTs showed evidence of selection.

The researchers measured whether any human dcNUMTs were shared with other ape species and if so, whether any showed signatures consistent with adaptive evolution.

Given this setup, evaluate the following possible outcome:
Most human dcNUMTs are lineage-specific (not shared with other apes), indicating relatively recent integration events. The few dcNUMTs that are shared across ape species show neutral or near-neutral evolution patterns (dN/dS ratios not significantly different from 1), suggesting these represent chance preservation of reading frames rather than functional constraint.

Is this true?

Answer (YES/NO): NO